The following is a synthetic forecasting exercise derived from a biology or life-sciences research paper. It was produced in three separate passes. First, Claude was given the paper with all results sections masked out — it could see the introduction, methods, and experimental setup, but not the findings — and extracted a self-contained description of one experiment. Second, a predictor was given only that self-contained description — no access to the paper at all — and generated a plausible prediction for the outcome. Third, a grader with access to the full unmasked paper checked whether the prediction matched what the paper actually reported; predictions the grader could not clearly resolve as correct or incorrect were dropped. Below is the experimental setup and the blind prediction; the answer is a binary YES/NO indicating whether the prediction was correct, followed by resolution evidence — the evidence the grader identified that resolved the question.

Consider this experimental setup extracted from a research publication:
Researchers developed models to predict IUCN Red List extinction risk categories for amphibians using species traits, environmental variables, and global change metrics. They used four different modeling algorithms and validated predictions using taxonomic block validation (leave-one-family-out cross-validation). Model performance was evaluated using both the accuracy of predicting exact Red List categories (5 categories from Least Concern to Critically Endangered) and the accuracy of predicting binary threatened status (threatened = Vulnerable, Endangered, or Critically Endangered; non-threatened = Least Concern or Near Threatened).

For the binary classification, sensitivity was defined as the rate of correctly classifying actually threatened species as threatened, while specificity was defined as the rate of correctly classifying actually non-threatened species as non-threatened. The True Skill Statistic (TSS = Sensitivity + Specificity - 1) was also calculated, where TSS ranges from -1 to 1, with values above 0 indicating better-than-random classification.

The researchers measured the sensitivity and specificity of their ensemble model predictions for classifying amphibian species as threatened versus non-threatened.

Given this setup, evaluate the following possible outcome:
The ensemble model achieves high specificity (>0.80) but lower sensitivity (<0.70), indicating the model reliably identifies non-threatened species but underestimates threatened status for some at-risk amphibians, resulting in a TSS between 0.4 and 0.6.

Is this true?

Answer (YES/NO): NO